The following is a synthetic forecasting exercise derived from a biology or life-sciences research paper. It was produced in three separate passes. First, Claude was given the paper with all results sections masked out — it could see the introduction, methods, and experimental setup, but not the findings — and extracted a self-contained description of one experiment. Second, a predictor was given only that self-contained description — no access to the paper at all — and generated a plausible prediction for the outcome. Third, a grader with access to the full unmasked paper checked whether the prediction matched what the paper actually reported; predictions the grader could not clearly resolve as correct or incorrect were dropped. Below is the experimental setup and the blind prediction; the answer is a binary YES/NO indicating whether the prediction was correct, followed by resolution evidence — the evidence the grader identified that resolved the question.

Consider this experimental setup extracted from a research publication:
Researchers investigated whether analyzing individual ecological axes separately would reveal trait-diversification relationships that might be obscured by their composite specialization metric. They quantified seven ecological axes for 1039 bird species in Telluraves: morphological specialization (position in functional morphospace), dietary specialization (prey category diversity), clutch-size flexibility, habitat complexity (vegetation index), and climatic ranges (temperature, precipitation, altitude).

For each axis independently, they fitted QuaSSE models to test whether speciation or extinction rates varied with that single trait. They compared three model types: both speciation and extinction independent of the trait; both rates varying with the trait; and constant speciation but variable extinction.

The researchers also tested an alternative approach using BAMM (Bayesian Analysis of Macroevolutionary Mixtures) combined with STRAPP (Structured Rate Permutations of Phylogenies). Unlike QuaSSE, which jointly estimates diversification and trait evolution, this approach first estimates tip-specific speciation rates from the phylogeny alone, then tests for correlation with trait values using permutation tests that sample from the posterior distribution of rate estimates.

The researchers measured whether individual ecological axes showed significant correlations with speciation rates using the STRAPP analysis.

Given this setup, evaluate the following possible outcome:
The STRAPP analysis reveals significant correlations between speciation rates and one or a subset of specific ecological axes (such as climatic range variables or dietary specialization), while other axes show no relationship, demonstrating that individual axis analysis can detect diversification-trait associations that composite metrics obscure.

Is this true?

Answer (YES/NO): NO